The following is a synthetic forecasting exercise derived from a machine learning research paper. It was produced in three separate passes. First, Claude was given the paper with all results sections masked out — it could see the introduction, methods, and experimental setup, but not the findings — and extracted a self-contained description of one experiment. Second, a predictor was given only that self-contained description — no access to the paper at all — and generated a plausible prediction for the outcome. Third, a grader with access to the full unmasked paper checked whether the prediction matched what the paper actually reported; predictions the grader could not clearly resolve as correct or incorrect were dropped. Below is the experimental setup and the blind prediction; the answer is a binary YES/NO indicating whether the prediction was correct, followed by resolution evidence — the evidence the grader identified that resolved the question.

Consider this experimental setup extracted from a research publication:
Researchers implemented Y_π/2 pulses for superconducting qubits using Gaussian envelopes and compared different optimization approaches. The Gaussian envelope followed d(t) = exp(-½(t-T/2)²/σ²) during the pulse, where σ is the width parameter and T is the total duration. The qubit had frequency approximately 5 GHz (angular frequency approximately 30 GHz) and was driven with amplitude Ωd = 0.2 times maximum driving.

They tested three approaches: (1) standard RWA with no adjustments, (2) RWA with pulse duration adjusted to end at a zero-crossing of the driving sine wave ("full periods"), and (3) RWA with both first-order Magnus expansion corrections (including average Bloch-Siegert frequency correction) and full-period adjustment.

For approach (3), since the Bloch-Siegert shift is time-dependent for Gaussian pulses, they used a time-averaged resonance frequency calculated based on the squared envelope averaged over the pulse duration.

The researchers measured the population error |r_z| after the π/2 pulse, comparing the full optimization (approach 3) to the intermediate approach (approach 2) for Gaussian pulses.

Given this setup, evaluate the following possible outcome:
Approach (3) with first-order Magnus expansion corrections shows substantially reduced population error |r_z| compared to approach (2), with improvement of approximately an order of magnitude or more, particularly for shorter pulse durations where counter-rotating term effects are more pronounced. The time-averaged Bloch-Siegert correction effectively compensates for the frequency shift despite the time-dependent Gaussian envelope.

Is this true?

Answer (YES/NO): YES